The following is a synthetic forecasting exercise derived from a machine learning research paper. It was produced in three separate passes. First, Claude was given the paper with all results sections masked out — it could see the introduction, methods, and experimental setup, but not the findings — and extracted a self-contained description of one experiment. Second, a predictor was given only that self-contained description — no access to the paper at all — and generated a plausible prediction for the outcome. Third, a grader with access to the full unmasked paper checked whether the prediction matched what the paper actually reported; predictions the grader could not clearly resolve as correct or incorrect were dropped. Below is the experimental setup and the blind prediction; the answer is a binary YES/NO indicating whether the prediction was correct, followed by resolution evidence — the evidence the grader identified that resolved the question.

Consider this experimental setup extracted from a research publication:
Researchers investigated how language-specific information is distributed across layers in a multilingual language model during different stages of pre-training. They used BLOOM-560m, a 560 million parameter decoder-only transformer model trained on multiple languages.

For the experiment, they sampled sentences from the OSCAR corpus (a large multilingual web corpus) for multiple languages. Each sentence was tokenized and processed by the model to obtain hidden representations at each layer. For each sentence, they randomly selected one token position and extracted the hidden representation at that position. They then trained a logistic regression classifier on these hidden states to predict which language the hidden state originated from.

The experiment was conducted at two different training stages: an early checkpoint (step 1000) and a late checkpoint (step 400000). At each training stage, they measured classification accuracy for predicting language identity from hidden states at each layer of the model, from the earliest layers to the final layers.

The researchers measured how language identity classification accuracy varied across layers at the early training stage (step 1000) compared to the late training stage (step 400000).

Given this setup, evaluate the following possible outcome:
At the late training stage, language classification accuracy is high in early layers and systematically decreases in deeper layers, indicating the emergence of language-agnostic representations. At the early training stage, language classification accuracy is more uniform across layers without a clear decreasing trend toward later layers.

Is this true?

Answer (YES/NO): NO